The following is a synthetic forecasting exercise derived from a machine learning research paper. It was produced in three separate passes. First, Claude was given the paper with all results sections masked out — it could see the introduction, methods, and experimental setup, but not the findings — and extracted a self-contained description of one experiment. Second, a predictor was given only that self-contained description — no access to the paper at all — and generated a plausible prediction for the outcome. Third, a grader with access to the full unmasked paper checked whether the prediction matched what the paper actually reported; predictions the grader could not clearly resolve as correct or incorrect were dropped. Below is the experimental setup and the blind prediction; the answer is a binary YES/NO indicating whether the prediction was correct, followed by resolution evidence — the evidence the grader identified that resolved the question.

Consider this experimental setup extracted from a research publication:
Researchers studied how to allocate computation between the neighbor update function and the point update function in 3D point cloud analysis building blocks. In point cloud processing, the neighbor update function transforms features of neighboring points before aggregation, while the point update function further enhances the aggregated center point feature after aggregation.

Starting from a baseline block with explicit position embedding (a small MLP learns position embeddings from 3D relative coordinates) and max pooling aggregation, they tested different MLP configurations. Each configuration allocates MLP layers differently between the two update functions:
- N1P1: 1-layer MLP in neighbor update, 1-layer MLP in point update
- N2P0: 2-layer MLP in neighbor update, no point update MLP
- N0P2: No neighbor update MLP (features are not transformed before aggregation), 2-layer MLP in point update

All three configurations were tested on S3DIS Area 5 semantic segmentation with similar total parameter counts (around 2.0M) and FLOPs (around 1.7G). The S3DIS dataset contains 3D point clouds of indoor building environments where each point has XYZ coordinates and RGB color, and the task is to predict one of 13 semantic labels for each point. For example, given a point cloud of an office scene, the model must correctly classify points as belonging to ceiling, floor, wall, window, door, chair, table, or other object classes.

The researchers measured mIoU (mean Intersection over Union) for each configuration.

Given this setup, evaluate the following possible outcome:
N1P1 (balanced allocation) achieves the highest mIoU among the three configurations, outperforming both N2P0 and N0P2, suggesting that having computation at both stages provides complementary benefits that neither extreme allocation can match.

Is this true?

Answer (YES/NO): YES